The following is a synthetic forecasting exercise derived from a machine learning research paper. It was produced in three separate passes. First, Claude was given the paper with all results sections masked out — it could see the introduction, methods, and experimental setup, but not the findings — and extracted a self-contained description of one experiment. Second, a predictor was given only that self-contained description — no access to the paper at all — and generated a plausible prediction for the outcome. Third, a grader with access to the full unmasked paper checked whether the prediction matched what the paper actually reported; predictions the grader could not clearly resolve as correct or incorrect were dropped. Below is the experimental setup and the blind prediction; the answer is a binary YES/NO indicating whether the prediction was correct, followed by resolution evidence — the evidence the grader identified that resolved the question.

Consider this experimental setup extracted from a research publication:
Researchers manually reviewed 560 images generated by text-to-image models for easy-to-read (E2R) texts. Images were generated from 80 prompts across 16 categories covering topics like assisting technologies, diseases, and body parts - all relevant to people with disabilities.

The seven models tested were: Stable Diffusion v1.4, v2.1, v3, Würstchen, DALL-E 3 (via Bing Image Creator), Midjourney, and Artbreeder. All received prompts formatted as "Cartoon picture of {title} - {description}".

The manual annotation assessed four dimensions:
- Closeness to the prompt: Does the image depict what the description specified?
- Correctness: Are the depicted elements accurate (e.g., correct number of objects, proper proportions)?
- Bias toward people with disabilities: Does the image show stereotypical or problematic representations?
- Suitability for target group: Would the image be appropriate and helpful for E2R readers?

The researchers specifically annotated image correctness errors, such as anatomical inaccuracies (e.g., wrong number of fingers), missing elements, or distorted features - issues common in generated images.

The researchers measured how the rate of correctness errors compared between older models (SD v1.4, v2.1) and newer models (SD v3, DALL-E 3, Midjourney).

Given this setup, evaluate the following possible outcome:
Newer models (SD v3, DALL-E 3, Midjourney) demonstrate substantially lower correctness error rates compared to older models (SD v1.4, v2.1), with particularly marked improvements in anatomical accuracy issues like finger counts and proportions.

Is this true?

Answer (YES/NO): NO